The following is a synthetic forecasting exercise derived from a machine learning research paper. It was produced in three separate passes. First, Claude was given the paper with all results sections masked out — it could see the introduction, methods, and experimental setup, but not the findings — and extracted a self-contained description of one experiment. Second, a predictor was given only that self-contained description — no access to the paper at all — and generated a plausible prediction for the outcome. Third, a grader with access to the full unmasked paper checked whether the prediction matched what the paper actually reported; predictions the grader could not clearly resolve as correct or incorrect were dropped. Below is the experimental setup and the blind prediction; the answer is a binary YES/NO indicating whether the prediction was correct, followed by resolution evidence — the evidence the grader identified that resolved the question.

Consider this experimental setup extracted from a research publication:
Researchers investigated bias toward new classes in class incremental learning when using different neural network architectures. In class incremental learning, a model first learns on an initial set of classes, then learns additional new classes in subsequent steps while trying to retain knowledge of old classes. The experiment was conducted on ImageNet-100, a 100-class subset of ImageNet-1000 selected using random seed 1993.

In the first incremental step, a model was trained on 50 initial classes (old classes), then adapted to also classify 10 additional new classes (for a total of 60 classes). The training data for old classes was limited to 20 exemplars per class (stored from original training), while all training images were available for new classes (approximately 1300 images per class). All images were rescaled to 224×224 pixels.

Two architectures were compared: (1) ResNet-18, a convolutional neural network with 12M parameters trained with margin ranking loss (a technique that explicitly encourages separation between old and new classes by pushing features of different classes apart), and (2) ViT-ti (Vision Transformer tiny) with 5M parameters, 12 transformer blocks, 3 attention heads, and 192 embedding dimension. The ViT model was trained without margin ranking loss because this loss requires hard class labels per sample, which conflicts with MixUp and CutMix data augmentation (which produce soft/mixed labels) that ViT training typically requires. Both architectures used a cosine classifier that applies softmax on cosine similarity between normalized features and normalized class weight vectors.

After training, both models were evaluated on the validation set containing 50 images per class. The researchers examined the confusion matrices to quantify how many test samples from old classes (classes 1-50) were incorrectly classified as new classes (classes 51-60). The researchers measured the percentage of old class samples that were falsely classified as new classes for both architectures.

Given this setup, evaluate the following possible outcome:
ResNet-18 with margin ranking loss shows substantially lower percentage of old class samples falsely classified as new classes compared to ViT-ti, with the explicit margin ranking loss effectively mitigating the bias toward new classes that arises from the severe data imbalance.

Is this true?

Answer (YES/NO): YES